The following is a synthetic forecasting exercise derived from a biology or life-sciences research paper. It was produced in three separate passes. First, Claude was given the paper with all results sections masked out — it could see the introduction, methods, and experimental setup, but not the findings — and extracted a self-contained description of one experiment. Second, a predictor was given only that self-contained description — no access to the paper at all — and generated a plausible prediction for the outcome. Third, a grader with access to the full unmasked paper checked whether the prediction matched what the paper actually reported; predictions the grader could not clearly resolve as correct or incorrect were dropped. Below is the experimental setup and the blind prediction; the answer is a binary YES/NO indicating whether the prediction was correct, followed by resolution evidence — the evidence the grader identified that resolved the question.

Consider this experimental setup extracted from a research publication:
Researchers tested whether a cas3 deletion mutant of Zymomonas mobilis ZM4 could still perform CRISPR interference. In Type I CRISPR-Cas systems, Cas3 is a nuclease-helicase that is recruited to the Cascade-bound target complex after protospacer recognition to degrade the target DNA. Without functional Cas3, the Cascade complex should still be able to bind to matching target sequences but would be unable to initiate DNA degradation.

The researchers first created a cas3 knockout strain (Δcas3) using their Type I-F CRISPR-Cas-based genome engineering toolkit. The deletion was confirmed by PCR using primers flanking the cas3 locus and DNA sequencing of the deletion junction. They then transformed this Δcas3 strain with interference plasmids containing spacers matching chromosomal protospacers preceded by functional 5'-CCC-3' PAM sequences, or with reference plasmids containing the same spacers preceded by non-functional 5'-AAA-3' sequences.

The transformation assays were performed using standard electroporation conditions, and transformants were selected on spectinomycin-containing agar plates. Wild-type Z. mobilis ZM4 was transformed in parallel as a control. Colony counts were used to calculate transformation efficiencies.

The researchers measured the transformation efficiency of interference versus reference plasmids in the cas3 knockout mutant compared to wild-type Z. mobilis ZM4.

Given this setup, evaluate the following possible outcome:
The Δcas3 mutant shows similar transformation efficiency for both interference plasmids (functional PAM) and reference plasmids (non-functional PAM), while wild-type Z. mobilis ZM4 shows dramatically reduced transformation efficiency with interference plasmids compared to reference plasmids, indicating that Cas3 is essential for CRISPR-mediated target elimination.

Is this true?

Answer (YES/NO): YES